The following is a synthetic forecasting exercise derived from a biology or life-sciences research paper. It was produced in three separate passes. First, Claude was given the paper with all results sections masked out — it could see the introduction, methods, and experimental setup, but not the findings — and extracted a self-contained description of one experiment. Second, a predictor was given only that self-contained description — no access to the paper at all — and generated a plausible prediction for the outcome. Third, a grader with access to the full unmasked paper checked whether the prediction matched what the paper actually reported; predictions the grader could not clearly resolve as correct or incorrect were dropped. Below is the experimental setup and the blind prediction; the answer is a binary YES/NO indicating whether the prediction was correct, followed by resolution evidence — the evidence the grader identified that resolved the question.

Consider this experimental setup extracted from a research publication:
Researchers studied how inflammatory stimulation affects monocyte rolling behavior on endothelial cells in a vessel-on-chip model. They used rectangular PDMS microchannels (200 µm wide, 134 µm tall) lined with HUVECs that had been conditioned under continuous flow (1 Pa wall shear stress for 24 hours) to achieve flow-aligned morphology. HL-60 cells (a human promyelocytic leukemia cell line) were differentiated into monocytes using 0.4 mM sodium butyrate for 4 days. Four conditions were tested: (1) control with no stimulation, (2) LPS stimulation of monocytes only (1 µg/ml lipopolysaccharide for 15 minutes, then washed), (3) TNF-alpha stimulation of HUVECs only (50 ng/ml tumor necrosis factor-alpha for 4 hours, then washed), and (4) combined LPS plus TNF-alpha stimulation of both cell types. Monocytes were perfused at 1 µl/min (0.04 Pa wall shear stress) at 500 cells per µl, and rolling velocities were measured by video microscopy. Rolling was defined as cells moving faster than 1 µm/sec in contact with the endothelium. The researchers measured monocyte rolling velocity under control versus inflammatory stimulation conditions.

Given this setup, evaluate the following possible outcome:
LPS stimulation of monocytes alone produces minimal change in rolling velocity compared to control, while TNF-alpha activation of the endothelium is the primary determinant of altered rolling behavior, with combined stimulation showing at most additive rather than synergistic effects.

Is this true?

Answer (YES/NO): NO